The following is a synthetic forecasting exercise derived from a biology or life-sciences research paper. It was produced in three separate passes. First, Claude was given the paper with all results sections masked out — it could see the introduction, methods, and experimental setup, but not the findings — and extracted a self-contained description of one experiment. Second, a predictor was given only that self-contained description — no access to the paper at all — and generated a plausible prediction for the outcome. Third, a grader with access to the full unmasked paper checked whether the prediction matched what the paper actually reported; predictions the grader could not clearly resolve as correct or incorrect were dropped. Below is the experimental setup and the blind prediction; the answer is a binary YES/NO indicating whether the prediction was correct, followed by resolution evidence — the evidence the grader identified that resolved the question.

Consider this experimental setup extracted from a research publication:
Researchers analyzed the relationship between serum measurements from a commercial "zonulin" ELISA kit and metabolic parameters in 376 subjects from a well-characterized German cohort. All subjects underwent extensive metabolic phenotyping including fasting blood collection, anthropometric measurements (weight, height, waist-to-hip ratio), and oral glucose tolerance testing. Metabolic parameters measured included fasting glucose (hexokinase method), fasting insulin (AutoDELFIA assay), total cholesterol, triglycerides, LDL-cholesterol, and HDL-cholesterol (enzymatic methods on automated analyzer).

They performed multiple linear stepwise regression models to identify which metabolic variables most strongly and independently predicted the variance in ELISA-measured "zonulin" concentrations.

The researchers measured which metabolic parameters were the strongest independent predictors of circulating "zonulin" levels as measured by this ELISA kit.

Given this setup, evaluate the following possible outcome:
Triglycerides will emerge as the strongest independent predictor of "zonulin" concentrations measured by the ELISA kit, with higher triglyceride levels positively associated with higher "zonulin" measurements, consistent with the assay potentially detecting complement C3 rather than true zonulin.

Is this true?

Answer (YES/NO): YES